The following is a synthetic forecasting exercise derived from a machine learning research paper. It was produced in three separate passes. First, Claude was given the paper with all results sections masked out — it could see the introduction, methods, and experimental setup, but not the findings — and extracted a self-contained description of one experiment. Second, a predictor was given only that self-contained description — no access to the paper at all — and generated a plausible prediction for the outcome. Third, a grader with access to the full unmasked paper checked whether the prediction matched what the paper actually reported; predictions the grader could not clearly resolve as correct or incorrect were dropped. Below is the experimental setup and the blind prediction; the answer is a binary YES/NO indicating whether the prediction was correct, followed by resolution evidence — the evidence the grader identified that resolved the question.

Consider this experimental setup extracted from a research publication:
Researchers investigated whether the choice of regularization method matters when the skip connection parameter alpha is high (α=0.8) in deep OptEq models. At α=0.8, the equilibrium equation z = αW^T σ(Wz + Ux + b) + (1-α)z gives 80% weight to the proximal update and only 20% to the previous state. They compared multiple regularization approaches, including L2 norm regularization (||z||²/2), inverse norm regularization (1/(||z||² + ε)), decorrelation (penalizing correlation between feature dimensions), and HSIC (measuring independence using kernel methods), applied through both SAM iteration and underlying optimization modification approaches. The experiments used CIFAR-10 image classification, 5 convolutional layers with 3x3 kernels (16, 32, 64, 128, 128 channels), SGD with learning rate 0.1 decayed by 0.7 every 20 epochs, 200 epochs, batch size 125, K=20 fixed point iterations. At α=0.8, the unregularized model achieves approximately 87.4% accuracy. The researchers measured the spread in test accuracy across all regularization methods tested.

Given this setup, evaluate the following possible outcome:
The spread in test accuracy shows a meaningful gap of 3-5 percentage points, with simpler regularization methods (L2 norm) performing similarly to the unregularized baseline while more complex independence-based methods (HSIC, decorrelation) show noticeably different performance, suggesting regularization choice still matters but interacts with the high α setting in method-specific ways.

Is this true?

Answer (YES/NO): NO